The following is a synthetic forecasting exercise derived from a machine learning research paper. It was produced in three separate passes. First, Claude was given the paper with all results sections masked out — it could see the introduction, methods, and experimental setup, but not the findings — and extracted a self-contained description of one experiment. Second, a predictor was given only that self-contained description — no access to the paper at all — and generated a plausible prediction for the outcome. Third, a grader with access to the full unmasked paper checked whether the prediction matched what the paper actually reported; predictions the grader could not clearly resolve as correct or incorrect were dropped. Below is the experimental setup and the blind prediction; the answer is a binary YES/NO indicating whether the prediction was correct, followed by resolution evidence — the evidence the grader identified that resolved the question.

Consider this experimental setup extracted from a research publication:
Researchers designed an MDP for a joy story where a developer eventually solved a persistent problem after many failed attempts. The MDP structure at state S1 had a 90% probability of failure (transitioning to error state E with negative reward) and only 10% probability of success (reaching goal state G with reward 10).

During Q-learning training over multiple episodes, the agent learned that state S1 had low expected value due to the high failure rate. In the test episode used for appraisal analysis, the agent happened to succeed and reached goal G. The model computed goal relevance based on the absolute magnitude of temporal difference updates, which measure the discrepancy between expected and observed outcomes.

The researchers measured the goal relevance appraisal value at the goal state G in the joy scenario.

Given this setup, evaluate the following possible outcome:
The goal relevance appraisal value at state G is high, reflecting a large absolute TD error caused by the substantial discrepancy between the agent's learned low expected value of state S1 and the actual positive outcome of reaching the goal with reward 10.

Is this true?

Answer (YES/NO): YES